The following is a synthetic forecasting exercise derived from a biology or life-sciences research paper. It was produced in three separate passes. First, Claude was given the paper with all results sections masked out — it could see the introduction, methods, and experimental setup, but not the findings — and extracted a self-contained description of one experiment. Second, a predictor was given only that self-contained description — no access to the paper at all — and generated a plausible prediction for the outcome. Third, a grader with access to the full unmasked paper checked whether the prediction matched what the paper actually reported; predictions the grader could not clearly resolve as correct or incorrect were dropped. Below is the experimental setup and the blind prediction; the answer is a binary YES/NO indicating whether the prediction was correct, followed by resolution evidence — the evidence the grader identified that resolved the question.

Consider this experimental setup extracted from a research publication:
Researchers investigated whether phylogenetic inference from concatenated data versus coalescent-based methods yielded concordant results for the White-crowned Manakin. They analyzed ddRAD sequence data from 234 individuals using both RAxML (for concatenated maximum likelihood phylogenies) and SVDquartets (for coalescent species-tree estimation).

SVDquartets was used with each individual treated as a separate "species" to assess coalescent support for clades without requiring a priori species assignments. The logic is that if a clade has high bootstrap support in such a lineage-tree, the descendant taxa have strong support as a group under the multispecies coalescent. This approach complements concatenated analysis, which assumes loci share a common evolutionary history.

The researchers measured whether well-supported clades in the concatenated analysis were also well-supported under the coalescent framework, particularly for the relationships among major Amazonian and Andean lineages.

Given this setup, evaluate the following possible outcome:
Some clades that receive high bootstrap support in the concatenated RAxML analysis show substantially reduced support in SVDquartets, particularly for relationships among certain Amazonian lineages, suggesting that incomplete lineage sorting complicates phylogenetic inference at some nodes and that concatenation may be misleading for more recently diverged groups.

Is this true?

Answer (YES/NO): NO